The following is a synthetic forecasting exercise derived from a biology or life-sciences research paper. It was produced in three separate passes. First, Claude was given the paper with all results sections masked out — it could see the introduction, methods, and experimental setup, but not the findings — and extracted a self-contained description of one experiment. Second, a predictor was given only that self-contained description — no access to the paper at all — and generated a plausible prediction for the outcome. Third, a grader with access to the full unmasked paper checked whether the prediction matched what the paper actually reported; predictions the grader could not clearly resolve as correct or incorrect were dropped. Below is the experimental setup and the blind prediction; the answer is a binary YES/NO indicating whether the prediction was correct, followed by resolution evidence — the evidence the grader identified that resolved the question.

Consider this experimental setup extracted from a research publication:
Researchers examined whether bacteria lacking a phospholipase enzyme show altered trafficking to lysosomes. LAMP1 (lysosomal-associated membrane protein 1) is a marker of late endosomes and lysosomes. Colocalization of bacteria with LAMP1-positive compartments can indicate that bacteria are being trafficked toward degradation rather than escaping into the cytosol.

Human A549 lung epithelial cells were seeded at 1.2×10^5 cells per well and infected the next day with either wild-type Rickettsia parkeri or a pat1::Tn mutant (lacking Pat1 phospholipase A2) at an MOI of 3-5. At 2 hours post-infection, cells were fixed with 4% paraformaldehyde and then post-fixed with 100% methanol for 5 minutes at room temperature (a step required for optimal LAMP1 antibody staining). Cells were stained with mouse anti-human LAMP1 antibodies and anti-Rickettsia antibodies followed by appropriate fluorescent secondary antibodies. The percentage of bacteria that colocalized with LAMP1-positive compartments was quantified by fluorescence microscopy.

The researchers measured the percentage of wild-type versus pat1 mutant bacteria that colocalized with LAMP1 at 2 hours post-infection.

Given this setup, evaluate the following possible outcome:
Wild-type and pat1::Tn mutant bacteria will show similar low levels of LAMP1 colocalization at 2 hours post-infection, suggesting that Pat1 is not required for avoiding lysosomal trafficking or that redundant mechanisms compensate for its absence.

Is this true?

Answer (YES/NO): NO